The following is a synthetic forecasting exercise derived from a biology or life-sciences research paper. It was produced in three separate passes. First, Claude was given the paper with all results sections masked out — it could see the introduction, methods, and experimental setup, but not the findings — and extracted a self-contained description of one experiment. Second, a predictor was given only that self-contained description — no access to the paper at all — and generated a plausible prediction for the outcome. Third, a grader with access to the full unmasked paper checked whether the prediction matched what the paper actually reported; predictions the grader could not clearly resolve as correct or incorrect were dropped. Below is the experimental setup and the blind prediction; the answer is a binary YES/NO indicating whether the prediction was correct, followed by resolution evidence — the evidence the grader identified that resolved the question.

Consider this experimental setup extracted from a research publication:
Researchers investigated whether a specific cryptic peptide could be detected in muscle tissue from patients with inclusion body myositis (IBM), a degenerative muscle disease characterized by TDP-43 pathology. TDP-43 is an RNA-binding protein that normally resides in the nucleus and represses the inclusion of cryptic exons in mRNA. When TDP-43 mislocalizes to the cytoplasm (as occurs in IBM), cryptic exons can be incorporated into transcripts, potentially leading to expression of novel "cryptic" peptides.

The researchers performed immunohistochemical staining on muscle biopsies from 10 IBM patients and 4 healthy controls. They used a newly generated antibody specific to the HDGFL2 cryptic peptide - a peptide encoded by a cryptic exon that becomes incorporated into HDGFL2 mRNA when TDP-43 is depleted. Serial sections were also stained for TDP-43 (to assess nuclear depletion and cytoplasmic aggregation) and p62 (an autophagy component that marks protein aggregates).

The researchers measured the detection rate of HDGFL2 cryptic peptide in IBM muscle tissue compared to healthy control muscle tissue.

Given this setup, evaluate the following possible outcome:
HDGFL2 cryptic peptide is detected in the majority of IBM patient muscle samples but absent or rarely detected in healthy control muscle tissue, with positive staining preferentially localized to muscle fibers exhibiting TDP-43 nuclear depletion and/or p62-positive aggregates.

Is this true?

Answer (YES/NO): YES